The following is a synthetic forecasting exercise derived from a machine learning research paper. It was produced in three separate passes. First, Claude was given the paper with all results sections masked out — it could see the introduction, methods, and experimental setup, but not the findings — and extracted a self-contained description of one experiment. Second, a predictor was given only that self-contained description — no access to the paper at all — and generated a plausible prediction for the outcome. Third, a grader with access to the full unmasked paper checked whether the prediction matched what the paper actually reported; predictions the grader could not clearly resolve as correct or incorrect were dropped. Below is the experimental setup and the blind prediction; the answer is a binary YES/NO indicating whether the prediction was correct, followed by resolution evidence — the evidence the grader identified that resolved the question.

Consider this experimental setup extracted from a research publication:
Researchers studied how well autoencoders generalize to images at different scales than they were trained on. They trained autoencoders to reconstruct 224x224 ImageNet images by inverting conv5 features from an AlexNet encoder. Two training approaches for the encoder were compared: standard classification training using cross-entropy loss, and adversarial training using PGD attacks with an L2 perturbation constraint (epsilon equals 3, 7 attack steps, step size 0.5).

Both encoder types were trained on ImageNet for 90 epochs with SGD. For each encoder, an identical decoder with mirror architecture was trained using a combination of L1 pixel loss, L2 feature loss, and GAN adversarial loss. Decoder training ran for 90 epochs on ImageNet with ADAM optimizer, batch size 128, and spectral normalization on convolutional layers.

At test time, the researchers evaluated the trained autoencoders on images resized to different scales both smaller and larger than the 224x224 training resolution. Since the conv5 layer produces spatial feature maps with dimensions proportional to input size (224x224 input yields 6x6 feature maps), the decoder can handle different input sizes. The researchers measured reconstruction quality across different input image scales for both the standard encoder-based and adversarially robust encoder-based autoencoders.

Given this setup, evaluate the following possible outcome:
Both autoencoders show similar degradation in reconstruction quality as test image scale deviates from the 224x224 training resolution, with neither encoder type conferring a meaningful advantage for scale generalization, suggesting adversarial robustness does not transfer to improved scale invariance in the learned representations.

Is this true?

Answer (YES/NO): NO